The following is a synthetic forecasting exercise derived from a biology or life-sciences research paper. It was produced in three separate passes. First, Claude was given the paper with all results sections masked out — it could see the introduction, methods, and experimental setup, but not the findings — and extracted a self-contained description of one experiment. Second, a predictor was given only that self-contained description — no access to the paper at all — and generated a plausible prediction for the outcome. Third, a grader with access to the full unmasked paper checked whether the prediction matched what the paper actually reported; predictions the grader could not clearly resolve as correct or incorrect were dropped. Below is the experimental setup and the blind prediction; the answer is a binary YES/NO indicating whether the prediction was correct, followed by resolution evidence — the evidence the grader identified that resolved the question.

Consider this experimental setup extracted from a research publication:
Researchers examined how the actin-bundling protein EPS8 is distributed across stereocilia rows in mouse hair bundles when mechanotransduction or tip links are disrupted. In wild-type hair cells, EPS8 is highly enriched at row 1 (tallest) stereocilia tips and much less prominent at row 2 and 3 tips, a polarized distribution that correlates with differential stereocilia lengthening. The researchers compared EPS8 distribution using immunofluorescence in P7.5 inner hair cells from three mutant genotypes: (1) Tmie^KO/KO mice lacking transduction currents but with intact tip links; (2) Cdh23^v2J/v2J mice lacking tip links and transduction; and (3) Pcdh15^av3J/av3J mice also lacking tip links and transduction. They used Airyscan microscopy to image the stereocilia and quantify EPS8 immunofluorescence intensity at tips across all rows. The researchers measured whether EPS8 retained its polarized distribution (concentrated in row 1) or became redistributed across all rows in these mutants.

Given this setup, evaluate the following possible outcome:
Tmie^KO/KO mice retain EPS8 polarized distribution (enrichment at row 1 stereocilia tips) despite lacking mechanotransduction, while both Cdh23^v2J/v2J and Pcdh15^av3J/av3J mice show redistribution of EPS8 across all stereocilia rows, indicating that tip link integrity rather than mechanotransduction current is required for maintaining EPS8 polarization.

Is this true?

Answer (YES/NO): YES